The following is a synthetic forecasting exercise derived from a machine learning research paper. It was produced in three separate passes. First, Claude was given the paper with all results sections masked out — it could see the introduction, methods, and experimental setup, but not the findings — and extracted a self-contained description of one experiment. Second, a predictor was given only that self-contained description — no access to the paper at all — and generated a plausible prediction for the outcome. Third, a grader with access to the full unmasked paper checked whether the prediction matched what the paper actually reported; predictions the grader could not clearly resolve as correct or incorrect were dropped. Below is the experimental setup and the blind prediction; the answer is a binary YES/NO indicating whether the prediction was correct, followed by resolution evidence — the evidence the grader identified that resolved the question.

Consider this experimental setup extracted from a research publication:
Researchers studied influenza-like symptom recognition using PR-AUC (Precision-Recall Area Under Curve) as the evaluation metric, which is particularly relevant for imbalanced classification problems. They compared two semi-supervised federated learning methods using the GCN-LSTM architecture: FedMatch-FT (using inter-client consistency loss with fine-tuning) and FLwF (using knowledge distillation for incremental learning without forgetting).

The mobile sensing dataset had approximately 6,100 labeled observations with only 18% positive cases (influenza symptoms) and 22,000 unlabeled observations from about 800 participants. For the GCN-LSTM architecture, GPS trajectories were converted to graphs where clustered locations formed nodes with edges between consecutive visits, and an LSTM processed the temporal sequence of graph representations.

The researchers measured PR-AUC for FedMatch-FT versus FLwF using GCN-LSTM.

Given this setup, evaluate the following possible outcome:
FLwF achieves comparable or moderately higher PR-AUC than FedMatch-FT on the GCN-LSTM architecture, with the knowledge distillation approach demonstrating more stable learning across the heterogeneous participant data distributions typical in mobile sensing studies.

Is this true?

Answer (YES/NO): YES